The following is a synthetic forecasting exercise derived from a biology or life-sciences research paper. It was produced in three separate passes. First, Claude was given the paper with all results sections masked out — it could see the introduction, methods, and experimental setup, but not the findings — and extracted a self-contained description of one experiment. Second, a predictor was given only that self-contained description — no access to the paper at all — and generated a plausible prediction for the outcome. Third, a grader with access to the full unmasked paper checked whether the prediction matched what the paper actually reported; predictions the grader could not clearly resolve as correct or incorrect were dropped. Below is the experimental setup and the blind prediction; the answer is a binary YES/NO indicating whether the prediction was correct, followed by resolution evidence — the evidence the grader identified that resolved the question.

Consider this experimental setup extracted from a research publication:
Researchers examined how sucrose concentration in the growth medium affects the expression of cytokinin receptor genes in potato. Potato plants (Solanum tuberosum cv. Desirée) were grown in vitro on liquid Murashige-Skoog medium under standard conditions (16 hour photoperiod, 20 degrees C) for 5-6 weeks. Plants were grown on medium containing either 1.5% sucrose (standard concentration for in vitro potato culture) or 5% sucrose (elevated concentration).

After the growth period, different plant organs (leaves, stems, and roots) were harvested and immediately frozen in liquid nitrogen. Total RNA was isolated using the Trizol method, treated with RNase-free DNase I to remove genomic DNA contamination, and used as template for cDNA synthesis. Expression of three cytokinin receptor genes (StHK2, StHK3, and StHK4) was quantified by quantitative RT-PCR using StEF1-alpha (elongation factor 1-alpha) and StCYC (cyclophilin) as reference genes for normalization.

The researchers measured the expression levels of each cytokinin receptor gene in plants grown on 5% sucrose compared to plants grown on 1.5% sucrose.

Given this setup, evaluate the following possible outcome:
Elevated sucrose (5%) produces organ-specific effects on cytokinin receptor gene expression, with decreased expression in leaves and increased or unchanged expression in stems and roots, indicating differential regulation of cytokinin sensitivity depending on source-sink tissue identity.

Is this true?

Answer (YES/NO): NO